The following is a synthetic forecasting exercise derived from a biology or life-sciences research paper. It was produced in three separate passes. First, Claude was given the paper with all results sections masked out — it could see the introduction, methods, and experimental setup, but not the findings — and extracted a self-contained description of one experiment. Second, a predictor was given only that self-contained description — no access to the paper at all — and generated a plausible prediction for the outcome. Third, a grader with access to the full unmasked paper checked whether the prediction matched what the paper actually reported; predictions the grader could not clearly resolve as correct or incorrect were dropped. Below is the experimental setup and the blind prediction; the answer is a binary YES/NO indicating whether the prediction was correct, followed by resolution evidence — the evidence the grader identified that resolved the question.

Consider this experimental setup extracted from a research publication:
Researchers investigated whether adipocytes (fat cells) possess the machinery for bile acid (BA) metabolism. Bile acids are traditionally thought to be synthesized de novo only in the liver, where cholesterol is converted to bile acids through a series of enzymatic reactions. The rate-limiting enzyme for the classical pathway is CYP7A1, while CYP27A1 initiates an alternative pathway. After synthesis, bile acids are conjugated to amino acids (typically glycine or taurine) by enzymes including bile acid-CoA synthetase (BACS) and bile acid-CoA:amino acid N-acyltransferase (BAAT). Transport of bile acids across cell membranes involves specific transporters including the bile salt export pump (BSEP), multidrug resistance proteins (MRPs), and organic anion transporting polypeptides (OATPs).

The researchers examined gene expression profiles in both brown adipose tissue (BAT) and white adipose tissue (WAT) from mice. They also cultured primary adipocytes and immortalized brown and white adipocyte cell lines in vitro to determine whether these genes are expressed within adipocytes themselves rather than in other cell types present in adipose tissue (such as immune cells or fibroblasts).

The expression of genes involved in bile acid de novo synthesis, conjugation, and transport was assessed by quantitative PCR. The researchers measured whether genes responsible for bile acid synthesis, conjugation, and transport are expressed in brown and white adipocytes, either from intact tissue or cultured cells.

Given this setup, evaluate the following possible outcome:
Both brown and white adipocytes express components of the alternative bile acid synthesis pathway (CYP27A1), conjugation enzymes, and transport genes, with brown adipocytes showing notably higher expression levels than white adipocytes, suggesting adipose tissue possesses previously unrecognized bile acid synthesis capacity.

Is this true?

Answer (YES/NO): YES